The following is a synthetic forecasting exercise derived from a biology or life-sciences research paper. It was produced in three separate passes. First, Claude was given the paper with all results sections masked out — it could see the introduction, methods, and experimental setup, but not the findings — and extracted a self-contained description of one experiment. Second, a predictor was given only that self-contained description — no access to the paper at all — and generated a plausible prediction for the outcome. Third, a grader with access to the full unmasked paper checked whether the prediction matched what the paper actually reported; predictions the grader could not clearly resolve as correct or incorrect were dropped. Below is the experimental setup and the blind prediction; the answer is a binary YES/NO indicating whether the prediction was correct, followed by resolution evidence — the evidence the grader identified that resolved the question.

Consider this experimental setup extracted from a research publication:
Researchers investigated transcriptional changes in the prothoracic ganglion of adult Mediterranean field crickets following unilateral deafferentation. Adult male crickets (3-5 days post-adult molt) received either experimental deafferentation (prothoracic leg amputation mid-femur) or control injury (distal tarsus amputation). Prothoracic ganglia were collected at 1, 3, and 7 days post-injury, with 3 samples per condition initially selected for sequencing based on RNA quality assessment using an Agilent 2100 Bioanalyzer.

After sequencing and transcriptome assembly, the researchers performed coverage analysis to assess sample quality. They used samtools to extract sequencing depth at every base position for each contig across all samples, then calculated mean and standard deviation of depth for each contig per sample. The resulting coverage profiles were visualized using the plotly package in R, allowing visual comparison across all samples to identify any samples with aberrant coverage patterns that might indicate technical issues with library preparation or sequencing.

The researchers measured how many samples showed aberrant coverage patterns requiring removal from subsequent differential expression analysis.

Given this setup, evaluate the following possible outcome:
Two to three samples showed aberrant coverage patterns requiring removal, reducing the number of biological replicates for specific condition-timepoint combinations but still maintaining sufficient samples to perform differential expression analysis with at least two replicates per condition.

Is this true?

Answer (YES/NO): YES